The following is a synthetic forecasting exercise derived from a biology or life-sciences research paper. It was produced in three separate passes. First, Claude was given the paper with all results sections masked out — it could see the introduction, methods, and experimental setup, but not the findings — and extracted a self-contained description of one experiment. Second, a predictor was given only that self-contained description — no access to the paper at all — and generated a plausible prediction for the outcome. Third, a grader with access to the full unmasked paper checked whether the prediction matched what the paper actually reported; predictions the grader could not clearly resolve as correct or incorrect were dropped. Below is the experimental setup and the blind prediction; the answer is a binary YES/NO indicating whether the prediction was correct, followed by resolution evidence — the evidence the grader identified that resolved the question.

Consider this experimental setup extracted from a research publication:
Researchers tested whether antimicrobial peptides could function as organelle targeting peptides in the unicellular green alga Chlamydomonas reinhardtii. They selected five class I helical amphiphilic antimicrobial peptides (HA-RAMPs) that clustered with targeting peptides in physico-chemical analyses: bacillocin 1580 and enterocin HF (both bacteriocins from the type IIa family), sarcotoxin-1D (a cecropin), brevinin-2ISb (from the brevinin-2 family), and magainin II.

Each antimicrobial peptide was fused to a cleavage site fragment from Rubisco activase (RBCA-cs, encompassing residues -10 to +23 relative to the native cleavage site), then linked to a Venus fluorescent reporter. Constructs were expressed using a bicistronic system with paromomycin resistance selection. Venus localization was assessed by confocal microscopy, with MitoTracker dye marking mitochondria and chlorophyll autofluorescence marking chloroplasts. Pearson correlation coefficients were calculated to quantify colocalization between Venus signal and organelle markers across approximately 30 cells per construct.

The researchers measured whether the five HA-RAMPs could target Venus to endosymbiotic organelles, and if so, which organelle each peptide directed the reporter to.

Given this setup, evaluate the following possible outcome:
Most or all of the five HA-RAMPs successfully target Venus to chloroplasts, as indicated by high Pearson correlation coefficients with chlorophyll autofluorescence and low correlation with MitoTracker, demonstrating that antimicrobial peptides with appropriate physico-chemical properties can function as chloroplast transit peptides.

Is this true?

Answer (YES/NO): NO